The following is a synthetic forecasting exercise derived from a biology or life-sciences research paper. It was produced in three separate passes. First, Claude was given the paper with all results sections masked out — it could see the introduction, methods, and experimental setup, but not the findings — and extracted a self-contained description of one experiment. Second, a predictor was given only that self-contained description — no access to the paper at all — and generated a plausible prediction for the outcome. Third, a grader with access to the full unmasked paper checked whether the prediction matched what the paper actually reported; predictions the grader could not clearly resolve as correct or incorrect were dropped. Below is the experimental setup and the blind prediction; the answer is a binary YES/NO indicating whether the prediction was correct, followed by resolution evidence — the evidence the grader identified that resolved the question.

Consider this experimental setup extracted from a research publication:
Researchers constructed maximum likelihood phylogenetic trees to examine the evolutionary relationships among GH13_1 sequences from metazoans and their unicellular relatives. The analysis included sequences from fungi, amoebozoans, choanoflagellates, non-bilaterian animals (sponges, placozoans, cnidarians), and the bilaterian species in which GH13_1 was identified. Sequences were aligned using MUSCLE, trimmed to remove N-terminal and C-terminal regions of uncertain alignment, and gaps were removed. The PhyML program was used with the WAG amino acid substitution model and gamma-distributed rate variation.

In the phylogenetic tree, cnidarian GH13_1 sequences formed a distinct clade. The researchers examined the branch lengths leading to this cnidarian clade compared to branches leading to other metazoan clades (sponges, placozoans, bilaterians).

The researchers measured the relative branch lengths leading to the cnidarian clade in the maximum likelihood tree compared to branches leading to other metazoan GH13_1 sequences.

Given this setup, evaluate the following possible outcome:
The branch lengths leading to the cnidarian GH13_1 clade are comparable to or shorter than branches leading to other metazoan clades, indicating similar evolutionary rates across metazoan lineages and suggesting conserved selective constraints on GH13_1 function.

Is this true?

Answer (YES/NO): NO